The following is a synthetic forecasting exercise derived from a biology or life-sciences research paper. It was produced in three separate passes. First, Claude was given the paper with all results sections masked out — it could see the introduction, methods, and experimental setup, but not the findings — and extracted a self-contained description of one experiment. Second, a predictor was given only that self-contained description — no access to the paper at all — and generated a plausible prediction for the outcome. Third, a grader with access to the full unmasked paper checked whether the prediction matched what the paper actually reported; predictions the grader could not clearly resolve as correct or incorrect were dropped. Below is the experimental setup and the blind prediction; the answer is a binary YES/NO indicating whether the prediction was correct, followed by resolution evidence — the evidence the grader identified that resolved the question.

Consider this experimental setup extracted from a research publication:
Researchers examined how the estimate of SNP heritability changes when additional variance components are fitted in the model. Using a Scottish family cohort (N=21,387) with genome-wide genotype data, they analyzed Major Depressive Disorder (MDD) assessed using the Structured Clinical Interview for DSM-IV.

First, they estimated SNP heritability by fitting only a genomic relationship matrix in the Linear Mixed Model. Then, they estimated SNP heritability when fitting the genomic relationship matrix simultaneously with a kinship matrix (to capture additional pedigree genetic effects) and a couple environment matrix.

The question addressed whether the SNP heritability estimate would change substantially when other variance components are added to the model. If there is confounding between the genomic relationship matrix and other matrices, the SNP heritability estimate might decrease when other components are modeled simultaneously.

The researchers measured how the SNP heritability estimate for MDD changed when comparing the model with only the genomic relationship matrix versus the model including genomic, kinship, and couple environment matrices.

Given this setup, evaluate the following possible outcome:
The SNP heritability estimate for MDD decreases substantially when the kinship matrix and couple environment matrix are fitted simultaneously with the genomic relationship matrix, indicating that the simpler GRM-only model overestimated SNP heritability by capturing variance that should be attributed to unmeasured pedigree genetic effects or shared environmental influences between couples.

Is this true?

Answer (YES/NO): NO